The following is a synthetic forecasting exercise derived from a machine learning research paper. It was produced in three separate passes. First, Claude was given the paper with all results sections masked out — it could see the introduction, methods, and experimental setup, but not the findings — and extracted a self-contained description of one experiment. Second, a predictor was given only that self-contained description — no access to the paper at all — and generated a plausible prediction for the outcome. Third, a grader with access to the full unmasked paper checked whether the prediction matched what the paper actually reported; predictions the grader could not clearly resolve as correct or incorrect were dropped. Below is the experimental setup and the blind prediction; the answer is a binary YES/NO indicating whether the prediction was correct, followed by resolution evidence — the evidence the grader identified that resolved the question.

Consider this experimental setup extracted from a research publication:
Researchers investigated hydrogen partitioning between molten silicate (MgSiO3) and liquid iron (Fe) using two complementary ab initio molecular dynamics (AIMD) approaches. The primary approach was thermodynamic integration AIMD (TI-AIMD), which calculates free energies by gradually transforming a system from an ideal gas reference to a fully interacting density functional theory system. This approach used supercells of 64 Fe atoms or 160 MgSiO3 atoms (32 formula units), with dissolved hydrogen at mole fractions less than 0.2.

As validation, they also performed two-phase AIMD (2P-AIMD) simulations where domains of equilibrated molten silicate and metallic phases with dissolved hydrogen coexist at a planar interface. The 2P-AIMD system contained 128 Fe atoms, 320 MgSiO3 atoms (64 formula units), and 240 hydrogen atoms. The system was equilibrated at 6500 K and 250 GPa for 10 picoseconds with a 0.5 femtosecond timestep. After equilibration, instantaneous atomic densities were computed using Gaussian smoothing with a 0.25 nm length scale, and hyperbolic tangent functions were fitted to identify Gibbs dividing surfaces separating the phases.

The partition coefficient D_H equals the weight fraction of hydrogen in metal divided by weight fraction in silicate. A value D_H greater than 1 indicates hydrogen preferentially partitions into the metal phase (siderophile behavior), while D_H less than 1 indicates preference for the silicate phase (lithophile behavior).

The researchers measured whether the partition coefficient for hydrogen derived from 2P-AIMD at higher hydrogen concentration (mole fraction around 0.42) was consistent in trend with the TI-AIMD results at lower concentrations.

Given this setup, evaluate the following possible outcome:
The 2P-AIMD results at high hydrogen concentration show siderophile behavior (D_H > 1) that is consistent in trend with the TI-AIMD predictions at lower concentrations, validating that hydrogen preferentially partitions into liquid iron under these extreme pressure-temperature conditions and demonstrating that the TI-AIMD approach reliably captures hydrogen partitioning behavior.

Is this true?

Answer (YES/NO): YES